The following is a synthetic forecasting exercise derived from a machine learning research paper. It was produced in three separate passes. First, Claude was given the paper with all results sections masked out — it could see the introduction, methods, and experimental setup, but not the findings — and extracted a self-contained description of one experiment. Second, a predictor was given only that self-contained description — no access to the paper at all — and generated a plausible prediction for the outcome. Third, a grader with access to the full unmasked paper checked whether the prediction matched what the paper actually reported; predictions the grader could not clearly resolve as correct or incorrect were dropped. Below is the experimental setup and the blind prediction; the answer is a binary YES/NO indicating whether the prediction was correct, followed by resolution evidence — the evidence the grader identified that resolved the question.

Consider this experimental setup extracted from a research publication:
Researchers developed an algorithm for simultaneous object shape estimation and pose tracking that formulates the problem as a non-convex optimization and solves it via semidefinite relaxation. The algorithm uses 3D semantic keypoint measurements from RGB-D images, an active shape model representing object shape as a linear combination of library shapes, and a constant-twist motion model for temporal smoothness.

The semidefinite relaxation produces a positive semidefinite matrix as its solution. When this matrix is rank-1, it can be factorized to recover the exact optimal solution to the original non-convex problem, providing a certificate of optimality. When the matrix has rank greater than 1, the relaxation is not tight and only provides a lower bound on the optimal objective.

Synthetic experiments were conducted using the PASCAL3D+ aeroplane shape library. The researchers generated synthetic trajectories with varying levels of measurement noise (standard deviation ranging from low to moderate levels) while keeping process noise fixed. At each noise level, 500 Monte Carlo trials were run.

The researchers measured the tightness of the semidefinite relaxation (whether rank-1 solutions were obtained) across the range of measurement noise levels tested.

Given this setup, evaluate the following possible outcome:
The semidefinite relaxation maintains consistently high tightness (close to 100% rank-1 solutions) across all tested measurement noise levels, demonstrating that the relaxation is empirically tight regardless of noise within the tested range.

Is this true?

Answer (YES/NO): NO